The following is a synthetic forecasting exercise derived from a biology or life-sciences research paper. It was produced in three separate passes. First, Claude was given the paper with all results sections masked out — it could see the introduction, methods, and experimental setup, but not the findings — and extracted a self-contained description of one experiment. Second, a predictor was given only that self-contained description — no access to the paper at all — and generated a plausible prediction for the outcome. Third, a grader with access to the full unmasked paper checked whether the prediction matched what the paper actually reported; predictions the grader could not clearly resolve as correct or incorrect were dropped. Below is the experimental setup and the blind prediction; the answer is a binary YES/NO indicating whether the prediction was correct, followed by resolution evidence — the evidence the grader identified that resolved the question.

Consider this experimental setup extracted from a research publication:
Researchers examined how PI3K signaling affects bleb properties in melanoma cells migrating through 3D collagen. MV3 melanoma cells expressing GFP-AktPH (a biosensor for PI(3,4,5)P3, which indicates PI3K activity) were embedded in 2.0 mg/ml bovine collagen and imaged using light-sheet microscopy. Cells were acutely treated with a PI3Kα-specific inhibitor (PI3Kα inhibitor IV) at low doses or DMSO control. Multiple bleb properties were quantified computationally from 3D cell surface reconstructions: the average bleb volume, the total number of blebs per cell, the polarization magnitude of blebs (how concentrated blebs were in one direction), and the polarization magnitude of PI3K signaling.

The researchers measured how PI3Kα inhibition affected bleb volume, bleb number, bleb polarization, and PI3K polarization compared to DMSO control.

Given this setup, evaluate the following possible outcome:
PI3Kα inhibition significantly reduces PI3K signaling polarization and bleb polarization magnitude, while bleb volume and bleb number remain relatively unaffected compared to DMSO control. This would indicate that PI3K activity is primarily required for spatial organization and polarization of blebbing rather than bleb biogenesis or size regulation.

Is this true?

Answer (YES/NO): NO